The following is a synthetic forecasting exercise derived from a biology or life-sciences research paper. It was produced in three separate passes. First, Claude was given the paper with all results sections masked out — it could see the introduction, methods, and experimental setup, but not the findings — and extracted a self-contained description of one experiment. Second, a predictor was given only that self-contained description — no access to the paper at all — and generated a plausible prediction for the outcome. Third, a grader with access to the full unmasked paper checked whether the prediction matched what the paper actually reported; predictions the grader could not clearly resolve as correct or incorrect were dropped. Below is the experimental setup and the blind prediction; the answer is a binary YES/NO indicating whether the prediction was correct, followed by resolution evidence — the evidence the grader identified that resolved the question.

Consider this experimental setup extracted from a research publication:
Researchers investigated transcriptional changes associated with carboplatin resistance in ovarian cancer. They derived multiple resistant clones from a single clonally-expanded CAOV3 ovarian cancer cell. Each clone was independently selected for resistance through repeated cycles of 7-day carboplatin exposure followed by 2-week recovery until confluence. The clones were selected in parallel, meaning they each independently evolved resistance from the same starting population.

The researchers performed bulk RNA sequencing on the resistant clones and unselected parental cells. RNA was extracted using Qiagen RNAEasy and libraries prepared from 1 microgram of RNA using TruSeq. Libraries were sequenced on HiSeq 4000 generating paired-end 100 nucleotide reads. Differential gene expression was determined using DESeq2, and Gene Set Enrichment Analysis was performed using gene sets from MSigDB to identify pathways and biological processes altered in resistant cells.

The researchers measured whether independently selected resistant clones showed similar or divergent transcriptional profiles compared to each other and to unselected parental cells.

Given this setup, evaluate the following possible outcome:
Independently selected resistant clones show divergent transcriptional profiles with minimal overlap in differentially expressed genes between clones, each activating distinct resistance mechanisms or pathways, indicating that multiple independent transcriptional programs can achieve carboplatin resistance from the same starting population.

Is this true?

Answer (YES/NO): YES